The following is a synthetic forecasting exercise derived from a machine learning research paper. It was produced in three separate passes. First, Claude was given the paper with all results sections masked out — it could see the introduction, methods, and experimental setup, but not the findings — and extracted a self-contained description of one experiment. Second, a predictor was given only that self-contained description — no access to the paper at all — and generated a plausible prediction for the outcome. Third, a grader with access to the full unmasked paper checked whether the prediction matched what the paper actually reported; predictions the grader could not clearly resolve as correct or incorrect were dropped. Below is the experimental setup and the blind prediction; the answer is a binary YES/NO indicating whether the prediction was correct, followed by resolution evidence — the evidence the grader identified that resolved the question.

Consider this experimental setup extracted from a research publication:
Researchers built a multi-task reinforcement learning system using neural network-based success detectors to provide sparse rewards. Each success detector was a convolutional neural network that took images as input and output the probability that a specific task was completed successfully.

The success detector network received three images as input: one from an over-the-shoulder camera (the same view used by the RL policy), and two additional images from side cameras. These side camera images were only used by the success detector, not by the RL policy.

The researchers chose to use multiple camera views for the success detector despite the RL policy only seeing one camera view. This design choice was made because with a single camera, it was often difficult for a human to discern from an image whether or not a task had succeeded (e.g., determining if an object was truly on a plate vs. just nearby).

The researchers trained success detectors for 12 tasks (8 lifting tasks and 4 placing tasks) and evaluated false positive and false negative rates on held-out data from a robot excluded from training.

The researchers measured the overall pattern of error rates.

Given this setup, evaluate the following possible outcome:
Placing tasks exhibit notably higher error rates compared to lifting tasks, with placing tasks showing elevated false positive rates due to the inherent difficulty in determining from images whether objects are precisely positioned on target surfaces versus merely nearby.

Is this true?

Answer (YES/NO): NO